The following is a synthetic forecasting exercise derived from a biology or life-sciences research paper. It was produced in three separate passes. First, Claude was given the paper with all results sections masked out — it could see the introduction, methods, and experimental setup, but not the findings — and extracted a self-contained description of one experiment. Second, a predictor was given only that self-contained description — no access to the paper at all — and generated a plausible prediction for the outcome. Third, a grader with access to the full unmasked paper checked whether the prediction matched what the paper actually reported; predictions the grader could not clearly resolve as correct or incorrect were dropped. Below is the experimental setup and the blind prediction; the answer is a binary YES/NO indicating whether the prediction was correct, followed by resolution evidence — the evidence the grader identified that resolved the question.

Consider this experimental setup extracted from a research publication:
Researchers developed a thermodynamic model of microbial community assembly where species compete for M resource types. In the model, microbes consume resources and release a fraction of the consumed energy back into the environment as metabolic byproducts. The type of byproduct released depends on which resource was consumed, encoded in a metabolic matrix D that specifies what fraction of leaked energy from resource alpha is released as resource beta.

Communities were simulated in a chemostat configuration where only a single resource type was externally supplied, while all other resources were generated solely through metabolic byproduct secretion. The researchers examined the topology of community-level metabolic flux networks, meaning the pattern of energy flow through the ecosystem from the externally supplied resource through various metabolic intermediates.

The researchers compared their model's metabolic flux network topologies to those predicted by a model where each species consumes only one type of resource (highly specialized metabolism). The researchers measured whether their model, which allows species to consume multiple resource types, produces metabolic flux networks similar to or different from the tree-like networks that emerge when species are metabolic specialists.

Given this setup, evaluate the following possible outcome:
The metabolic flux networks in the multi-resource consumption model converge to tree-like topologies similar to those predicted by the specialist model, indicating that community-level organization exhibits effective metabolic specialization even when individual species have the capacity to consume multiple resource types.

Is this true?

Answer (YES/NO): NO